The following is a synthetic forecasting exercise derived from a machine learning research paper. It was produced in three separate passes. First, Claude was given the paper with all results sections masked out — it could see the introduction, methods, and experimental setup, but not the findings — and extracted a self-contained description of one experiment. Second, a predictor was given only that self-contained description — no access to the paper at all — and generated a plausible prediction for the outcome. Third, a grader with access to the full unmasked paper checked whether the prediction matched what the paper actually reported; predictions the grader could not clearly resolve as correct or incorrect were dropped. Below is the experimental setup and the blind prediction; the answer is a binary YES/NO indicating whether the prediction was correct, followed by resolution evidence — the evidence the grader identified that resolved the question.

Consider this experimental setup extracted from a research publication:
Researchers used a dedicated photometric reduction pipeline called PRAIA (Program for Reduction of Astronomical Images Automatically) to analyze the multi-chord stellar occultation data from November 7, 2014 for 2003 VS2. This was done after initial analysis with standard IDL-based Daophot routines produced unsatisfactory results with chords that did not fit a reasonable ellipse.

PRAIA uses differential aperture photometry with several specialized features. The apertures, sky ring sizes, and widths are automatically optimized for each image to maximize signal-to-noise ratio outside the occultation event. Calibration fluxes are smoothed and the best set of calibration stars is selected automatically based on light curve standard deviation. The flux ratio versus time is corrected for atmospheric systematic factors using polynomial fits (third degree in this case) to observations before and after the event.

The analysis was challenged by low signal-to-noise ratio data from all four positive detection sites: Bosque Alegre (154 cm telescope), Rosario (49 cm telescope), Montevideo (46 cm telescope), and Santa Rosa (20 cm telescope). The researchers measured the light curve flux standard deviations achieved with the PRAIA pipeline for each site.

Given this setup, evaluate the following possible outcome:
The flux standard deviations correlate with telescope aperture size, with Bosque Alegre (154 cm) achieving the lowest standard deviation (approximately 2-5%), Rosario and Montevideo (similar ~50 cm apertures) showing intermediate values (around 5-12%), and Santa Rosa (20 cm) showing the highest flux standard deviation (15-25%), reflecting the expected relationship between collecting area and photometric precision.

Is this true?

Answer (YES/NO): NO